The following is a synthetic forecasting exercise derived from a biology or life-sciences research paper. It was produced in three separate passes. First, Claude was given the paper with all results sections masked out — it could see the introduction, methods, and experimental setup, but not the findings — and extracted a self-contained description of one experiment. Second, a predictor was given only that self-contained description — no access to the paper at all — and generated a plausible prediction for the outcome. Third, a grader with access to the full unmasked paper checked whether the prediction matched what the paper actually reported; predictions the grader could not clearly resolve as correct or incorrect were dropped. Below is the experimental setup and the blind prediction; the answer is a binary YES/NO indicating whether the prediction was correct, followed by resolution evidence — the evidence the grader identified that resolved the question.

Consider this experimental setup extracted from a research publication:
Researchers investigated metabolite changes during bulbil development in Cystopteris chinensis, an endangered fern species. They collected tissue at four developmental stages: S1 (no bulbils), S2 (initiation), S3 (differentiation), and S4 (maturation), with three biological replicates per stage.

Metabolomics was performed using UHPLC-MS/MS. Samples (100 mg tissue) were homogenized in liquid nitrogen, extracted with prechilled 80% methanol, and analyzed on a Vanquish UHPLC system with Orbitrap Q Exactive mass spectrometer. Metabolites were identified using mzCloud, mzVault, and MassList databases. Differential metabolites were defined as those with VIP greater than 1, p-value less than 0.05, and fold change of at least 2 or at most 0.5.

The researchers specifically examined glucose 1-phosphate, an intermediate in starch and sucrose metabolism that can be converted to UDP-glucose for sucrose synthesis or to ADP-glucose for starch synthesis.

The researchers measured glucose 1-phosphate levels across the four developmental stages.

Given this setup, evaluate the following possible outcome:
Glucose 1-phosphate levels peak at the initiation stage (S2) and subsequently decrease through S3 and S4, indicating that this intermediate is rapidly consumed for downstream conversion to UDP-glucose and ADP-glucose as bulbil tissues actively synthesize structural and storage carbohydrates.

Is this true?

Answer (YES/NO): NO